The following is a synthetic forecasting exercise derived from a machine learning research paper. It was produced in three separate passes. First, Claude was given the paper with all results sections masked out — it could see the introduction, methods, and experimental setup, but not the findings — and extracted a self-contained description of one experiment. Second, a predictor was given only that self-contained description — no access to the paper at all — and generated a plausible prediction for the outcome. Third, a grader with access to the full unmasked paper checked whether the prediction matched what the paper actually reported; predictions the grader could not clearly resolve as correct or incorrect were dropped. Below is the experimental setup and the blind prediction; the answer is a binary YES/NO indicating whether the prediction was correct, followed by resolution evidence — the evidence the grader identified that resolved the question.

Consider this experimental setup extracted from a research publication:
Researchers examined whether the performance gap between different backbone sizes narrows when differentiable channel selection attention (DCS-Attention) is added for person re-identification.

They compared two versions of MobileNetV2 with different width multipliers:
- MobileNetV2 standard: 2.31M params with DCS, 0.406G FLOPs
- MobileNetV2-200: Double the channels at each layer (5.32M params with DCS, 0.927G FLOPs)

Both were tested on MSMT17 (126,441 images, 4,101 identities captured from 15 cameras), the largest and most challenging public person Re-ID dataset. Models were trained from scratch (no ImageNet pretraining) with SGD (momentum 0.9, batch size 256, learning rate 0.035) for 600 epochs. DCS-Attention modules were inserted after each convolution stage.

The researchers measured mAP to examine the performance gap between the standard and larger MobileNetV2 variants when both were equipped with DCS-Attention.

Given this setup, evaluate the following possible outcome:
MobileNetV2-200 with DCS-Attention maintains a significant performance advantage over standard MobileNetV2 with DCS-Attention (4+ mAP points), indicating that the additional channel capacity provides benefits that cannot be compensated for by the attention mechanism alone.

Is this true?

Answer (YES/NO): NO